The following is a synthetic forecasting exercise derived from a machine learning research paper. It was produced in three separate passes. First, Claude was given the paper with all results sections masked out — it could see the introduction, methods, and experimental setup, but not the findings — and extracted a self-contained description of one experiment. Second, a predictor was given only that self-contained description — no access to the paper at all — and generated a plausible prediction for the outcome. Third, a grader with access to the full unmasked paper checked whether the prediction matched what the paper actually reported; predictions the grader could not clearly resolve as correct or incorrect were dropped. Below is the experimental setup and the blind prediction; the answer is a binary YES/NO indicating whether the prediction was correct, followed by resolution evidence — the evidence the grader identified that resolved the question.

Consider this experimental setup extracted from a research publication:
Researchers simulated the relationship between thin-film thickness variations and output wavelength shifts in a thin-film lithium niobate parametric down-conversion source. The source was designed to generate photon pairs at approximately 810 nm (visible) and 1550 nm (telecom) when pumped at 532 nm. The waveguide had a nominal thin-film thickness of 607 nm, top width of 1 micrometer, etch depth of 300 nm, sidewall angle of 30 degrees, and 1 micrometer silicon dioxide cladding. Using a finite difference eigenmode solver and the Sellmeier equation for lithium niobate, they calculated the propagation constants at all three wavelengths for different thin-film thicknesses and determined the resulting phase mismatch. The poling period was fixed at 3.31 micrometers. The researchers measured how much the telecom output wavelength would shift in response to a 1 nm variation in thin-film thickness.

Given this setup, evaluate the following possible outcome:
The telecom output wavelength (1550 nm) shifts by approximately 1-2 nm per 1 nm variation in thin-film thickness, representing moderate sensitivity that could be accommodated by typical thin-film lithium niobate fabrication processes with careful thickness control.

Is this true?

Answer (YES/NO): NO